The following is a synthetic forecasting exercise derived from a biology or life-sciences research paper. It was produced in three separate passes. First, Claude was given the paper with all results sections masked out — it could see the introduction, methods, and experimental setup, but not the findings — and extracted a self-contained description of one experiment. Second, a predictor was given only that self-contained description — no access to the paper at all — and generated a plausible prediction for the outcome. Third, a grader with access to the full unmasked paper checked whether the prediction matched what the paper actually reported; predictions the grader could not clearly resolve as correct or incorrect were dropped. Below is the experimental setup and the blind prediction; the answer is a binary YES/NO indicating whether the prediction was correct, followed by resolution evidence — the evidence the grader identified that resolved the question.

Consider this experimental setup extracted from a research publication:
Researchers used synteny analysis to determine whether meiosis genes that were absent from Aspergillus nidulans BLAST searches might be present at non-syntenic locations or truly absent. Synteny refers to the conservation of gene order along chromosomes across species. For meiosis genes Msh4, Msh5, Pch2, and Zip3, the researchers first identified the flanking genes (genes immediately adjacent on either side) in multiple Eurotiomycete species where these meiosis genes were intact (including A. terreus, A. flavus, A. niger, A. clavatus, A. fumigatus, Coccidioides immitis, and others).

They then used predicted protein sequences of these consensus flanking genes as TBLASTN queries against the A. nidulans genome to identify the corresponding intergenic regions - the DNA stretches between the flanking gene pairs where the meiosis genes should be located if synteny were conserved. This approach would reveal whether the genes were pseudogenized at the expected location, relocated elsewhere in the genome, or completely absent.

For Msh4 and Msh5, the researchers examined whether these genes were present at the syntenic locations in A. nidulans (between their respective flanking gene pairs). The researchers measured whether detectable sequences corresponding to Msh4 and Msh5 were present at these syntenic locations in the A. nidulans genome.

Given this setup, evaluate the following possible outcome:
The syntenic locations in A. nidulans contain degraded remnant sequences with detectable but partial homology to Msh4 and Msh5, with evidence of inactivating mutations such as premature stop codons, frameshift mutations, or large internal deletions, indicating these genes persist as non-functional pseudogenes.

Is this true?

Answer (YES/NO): YES